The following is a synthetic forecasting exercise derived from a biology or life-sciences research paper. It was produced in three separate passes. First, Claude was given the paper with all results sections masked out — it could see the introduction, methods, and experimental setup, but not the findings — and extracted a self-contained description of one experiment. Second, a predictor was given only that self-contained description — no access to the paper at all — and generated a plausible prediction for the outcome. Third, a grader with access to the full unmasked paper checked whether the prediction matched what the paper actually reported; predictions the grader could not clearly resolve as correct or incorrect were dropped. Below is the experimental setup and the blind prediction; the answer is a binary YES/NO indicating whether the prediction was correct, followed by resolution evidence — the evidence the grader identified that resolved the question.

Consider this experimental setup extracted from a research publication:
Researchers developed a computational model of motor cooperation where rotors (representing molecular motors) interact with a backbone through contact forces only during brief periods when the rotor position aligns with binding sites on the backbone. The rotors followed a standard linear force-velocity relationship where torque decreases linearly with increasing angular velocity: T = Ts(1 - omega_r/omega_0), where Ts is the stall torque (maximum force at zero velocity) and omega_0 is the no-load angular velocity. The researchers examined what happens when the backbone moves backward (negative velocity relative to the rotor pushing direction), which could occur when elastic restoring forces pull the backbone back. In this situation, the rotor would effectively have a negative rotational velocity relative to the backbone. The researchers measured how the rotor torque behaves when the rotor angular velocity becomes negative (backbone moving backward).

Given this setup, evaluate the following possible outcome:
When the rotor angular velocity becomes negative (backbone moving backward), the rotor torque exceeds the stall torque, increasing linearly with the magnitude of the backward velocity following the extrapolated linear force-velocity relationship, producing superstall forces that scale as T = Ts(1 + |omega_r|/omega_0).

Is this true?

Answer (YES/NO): NO